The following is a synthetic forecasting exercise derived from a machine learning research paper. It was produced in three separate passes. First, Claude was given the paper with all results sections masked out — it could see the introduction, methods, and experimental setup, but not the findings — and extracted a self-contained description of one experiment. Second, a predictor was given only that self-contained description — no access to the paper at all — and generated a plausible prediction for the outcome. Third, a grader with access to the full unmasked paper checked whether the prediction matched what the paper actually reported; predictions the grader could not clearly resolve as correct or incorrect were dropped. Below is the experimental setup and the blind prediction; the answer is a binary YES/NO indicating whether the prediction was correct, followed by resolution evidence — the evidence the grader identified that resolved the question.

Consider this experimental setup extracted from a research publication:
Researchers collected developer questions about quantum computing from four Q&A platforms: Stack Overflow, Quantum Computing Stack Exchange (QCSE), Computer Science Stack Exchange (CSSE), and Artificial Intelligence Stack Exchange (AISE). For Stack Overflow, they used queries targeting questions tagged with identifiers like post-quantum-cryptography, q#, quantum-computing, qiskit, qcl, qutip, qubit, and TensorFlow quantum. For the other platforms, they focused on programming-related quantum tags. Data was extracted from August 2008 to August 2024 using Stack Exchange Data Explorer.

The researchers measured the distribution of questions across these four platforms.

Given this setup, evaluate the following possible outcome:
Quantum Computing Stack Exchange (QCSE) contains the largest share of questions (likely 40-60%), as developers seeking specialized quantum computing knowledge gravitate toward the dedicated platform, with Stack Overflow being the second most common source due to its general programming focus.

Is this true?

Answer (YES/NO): NO